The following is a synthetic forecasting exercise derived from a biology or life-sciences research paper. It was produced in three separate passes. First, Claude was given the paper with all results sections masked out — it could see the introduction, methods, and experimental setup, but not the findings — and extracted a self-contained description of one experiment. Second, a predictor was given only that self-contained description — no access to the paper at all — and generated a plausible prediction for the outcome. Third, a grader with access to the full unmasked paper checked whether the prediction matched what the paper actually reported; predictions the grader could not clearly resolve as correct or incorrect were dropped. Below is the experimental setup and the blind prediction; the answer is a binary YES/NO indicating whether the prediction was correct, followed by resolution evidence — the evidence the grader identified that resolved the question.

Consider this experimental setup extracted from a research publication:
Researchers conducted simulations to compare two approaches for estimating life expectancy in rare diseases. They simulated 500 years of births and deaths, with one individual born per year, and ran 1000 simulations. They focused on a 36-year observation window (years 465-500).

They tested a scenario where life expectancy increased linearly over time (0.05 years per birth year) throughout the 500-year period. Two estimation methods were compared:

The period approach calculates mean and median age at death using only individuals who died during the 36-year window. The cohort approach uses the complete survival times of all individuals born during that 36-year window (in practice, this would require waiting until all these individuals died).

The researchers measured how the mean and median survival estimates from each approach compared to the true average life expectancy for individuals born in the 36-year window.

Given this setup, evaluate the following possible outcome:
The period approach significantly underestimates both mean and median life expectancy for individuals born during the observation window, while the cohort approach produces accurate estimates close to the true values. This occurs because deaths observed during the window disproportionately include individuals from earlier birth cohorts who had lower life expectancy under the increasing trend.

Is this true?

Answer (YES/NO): YES